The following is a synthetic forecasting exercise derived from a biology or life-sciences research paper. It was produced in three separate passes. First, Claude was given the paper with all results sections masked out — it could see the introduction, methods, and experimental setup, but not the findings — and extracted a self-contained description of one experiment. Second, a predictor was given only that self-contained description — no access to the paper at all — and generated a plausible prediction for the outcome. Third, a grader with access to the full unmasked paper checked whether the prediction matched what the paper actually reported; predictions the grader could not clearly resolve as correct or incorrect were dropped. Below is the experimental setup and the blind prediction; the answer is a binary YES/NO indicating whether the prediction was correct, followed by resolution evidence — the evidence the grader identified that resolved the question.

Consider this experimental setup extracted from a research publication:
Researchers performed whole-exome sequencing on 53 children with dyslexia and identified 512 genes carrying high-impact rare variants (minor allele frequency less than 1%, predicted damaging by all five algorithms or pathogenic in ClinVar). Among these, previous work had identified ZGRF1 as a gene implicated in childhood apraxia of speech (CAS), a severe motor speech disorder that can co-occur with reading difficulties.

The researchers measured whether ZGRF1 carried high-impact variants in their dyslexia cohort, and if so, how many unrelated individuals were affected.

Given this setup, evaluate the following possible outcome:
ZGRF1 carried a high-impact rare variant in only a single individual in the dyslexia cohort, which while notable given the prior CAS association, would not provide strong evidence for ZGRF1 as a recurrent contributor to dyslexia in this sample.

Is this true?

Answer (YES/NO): NO